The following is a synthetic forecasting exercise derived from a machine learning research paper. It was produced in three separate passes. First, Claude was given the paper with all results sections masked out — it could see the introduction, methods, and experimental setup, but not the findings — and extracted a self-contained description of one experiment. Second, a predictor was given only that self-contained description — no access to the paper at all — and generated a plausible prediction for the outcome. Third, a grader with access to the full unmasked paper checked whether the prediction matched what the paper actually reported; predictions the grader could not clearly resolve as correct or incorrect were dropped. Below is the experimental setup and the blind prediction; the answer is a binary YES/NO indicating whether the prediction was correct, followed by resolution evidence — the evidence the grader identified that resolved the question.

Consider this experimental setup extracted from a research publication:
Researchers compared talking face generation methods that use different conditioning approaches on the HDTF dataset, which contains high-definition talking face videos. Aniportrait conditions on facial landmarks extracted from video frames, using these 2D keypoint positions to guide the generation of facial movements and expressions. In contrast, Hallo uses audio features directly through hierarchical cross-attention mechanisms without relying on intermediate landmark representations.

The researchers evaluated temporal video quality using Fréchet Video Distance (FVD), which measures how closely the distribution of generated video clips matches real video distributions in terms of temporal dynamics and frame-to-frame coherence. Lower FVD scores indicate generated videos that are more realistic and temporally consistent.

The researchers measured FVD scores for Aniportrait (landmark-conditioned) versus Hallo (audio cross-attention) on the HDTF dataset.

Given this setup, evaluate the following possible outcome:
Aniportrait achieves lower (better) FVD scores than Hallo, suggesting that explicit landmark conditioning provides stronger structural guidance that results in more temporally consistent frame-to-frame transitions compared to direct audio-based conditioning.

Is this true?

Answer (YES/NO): NO